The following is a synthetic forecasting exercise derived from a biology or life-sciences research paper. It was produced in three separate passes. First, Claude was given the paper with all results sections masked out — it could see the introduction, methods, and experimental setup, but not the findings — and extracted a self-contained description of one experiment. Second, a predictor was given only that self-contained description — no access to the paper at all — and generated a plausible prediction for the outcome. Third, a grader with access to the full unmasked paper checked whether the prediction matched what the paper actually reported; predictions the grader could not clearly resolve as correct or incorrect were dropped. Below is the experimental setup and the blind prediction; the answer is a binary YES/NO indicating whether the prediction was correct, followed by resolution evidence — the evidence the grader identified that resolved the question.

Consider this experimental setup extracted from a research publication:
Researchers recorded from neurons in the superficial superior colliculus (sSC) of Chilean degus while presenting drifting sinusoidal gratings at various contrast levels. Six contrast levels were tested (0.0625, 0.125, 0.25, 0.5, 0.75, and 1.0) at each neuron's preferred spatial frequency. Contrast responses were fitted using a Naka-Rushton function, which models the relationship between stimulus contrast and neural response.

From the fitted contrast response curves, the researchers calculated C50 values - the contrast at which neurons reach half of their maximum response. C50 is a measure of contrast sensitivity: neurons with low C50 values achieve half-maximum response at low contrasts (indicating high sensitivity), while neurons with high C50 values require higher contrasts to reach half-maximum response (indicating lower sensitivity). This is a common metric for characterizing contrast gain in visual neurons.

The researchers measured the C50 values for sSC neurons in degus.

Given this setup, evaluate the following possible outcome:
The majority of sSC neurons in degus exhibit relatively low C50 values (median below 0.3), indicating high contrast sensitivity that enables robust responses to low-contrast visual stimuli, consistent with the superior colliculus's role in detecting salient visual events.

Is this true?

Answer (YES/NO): NO